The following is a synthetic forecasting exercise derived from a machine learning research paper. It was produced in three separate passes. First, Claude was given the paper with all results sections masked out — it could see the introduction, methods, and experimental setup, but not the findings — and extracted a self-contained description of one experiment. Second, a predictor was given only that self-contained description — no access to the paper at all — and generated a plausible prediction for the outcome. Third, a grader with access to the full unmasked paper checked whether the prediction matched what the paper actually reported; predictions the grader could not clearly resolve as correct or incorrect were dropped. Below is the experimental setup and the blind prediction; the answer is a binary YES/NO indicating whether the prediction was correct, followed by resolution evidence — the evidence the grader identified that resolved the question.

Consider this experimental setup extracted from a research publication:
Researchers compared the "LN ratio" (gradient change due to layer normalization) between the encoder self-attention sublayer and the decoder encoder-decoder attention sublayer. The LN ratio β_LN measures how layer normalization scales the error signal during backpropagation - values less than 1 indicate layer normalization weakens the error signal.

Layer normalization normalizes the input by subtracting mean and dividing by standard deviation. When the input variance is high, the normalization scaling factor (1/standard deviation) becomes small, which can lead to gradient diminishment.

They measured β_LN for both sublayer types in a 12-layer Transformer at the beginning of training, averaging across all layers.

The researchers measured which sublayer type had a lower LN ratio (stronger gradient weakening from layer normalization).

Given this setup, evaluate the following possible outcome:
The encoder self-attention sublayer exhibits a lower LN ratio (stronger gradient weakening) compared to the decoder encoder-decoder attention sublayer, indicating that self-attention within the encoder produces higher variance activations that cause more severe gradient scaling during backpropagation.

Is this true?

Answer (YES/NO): NO